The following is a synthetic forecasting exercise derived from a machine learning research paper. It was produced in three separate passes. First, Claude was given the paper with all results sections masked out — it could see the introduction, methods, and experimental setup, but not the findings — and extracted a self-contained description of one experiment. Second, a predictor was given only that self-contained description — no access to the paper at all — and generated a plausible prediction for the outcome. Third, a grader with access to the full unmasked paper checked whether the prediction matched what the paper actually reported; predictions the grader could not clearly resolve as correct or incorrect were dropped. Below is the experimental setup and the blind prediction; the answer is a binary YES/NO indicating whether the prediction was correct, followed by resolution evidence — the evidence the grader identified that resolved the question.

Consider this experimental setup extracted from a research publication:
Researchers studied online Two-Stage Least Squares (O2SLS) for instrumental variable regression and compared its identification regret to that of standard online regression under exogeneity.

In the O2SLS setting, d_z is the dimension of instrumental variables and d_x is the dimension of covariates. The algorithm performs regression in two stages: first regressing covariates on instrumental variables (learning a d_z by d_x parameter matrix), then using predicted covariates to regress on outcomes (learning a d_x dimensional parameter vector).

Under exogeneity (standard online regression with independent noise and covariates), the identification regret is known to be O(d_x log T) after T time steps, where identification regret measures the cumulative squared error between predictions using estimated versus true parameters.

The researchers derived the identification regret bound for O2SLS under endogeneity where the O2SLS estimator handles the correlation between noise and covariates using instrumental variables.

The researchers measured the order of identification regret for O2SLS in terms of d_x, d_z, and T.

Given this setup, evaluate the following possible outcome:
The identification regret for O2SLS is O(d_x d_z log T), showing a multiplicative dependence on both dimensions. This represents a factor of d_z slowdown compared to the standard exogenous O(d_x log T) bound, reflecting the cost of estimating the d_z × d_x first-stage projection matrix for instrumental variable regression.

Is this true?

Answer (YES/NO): NO